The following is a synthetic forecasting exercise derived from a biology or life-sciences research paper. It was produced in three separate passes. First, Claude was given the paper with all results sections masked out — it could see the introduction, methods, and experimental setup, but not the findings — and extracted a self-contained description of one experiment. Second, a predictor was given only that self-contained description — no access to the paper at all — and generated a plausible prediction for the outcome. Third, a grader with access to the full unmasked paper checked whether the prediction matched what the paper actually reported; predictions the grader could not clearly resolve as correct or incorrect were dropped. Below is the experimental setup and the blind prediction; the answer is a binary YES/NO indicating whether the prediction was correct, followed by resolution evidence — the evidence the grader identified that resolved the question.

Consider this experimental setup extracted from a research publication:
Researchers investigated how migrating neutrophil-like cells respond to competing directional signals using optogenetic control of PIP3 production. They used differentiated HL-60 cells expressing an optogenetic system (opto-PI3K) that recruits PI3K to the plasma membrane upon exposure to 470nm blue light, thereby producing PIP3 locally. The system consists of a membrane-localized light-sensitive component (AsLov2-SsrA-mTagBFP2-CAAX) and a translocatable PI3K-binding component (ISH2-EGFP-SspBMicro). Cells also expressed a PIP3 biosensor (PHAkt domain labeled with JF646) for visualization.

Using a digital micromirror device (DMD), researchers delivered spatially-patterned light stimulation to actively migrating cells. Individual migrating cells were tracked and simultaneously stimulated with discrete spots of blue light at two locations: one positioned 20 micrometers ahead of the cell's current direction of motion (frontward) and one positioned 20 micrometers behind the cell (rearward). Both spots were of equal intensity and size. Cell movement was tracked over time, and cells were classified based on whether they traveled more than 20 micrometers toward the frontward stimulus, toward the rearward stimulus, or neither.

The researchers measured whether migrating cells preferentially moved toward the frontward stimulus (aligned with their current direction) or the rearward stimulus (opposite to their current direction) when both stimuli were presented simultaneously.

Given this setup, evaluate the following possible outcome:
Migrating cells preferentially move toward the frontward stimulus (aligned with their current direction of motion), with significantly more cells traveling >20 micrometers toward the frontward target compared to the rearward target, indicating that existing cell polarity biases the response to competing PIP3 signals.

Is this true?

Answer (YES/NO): YES